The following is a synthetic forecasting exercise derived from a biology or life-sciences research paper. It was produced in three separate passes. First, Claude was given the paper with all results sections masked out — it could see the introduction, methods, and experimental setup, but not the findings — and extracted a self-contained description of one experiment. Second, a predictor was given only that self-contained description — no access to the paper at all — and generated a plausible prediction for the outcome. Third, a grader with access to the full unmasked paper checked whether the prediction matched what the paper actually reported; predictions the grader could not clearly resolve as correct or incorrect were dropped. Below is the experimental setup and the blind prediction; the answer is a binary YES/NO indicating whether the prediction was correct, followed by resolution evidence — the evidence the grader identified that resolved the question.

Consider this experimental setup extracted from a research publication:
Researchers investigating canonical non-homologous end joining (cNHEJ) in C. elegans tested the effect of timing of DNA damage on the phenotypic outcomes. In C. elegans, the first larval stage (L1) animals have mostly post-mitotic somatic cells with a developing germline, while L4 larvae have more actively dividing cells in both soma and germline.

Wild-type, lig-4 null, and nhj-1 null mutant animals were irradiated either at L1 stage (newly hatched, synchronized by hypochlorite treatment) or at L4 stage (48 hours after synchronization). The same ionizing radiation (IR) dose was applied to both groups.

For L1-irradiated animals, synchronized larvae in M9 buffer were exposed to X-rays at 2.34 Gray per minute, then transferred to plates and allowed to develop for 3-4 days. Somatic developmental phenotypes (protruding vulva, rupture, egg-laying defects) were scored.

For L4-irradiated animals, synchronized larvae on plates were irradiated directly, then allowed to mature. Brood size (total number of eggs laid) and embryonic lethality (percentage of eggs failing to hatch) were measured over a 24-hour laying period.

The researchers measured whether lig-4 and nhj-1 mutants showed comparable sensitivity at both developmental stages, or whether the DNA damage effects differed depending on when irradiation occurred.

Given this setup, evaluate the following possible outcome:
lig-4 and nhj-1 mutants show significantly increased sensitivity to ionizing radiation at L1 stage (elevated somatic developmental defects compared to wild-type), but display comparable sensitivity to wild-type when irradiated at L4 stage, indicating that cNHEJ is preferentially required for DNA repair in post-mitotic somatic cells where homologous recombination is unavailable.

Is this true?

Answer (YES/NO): YES